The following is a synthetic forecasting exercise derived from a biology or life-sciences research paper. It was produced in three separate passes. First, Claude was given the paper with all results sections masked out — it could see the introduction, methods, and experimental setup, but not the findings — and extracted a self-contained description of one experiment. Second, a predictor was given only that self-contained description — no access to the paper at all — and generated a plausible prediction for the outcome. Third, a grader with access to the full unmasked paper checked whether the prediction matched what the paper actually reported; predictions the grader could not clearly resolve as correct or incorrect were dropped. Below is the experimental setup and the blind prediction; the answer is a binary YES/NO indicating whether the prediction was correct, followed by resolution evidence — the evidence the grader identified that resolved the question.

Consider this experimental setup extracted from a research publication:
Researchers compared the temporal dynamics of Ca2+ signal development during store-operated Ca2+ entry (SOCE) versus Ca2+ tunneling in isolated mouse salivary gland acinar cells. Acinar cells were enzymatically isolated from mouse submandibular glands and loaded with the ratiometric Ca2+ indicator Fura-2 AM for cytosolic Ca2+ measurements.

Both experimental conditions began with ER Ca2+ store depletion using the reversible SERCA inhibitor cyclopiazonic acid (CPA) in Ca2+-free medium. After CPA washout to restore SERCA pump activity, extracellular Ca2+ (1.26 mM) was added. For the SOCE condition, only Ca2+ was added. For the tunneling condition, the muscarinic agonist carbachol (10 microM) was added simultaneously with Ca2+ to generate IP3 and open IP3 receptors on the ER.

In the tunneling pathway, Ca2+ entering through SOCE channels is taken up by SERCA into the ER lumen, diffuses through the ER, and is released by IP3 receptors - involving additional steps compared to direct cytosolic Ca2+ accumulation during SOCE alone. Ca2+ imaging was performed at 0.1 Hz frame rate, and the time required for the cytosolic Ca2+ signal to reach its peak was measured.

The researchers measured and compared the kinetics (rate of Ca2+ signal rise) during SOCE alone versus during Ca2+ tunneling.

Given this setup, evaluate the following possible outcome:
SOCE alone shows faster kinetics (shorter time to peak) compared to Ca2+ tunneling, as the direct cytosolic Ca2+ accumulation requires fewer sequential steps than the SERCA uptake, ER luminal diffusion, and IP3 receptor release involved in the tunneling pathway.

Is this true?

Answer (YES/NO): NO